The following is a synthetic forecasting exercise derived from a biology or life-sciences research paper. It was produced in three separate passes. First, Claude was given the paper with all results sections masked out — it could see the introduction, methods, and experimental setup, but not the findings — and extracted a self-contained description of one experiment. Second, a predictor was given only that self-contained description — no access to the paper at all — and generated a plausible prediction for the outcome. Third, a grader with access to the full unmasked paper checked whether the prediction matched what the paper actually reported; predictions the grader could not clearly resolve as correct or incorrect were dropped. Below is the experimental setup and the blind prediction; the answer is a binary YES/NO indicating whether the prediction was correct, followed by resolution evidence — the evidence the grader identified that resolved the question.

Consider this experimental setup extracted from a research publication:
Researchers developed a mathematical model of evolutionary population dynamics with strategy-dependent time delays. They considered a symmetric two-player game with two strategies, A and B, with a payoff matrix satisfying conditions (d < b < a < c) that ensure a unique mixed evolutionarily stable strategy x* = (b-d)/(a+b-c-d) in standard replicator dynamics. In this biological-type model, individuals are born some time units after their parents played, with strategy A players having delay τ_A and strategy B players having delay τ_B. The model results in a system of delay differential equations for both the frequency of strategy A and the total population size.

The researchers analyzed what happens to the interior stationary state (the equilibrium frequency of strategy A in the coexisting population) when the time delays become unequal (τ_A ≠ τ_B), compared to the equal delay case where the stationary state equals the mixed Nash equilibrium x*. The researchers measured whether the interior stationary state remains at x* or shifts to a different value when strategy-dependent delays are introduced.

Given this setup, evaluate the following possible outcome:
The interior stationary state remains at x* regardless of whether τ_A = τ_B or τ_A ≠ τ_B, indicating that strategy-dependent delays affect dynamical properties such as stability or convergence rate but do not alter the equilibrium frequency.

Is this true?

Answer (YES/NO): NO